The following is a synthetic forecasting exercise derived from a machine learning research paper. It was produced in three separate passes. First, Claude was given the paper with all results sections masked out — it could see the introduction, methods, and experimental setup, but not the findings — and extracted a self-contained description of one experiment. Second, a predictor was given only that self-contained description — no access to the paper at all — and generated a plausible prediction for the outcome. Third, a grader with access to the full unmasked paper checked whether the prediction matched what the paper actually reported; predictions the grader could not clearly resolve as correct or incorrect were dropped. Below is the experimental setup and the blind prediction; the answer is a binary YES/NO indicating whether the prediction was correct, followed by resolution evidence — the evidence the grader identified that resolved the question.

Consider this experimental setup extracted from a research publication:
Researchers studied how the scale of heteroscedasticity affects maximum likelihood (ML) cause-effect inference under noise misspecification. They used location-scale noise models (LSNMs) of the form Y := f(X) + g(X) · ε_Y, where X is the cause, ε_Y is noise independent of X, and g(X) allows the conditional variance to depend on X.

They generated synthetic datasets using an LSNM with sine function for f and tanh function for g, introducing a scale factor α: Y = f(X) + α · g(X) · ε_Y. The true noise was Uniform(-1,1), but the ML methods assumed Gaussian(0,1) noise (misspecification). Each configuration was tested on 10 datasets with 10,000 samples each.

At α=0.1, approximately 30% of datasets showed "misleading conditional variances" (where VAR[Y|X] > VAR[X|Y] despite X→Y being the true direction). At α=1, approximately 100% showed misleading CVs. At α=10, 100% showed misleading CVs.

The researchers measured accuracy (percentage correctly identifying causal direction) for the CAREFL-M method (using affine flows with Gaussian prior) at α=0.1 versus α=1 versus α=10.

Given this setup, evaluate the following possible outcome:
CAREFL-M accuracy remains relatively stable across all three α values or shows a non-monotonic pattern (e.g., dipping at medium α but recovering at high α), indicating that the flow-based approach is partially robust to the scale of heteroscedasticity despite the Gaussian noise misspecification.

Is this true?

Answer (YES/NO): NO